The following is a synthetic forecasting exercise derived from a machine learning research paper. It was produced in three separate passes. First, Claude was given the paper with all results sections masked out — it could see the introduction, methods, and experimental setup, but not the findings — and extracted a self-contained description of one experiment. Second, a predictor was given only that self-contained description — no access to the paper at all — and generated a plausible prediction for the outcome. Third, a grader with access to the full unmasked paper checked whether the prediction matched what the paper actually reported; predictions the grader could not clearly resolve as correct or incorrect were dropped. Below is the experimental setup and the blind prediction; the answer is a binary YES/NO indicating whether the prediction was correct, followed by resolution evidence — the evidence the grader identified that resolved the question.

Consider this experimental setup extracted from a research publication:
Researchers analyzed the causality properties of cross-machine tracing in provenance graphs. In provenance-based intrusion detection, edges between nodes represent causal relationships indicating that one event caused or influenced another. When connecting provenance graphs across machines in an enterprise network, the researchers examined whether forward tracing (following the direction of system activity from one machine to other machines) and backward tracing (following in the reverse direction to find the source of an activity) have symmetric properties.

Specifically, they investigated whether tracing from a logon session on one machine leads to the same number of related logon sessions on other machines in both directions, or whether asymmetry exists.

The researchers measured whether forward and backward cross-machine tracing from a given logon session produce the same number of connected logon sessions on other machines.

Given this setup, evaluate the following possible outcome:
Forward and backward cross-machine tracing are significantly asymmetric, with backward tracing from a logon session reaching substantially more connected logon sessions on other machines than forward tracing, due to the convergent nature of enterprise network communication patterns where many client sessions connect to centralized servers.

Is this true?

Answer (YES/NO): NO